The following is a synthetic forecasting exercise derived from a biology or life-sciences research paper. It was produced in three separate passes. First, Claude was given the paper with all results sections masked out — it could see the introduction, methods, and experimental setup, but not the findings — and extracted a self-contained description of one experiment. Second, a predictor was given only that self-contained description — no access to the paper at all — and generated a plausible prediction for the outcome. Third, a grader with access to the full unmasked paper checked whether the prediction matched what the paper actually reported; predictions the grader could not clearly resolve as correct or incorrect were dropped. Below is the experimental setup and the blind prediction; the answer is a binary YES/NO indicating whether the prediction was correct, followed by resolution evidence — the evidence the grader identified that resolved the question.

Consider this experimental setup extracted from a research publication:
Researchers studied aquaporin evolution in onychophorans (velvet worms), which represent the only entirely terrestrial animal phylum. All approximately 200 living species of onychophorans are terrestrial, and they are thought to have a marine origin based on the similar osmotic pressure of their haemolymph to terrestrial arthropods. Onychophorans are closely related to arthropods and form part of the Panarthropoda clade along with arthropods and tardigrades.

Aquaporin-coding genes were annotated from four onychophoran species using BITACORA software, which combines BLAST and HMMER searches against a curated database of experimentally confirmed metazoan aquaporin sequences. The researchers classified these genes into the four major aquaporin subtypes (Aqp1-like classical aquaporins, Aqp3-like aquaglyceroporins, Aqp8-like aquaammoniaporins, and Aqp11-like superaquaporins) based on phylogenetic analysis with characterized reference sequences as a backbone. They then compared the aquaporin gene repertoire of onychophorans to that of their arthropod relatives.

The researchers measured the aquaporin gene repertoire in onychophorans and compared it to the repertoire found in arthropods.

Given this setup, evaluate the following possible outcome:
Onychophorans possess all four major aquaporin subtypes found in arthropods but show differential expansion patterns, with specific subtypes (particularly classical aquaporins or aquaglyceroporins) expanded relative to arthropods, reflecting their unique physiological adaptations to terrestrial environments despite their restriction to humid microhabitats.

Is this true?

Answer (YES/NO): NO